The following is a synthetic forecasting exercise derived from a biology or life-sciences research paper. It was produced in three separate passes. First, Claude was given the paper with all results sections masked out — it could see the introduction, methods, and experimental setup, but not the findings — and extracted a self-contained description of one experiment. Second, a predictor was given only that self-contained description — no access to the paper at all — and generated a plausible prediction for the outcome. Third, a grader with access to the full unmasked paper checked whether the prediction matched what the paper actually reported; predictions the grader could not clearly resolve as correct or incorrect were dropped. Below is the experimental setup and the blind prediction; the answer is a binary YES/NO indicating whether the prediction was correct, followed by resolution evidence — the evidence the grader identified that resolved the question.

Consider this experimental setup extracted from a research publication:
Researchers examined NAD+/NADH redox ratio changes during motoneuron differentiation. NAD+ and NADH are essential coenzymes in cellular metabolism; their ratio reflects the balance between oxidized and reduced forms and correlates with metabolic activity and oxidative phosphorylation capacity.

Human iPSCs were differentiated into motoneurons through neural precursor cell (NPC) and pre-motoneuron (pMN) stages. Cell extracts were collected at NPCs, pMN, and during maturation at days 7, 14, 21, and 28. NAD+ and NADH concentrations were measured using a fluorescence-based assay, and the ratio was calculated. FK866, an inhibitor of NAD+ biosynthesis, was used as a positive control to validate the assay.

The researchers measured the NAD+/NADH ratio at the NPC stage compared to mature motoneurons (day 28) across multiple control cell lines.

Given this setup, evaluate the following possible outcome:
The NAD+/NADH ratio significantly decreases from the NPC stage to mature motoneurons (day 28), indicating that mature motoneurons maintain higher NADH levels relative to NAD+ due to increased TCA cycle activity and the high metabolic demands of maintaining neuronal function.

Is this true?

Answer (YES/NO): NO